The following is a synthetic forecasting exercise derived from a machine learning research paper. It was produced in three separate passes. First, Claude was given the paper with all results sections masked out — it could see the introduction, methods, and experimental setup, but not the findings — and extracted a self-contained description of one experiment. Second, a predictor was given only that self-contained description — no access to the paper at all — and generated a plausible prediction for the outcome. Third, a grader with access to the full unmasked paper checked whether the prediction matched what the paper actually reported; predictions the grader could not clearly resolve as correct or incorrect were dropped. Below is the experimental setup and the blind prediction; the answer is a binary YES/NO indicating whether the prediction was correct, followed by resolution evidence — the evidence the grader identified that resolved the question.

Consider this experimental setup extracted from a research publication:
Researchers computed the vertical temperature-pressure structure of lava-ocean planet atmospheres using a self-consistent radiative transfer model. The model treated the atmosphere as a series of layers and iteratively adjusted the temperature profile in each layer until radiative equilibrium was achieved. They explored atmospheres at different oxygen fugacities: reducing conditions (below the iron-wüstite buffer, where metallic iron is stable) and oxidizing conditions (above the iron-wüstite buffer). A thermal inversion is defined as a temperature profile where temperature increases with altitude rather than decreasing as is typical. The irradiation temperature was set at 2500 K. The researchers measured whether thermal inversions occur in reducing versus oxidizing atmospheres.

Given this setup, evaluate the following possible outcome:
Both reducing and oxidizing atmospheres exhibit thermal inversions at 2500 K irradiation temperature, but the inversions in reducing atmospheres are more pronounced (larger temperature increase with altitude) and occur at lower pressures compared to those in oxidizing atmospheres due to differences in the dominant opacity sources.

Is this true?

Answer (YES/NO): YES